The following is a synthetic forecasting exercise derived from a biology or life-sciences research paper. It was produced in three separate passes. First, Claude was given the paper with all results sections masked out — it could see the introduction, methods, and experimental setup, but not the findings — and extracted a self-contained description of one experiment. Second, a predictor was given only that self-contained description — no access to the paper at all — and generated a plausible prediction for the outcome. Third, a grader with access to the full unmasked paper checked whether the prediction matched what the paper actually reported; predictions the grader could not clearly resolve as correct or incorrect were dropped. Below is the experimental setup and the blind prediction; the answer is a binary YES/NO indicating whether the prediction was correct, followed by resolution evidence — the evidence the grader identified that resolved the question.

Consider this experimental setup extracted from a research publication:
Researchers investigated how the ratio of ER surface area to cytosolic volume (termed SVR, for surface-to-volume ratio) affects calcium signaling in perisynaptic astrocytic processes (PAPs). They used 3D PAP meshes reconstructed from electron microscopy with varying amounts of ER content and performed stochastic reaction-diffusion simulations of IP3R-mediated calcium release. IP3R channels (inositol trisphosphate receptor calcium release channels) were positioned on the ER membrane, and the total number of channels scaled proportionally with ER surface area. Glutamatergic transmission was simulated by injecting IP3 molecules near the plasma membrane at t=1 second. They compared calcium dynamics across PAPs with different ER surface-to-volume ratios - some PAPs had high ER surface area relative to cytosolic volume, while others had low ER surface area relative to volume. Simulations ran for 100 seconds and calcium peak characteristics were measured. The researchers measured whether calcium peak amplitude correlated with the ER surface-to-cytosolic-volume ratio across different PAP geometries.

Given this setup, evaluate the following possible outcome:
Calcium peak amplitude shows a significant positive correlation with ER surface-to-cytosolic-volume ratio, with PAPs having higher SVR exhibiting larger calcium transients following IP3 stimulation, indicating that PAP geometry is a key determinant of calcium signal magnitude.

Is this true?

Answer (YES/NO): NO